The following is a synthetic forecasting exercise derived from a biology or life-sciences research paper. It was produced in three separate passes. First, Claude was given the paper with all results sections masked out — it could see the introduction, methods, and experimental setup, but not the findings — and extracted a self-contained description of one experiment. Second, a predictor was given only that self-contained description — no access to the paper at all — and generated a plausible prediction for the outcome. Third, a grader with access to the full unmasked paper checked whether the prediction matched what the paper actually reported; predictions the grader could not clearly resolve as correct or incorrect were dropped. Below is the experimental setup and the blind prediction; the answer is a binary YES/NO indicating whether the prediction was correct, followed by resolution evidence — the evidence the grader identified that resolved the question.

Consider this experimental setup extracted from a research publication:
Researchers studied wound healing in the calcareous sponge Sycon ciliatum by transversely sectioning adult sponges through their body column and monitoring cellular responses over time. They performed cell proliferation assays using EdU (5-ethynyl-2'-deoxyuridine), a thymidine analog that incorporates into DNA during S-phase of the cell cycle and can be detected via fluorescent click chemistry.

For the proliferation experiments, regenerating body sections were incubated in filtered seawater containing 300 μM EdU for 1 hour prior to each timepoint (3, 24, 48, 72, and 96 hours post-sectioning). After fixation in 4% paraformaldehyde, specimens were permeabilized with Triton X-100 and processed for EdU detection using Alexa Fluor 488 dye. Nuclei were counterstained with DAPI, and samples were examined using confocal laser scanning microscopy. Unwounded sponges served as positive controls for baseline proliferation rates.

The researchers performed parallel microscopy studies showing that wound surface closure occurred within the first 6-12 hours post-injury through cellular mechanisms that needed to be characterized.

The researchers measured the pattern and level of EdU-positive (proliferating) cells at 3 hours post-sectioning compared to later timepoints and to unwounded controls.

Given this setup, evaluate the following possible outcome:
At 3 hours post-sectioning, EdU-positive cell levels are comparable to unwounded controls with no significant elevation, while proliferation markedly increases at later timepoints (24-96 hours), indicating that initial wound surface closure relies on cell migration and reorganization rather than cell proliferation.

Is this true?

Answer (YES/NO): YES